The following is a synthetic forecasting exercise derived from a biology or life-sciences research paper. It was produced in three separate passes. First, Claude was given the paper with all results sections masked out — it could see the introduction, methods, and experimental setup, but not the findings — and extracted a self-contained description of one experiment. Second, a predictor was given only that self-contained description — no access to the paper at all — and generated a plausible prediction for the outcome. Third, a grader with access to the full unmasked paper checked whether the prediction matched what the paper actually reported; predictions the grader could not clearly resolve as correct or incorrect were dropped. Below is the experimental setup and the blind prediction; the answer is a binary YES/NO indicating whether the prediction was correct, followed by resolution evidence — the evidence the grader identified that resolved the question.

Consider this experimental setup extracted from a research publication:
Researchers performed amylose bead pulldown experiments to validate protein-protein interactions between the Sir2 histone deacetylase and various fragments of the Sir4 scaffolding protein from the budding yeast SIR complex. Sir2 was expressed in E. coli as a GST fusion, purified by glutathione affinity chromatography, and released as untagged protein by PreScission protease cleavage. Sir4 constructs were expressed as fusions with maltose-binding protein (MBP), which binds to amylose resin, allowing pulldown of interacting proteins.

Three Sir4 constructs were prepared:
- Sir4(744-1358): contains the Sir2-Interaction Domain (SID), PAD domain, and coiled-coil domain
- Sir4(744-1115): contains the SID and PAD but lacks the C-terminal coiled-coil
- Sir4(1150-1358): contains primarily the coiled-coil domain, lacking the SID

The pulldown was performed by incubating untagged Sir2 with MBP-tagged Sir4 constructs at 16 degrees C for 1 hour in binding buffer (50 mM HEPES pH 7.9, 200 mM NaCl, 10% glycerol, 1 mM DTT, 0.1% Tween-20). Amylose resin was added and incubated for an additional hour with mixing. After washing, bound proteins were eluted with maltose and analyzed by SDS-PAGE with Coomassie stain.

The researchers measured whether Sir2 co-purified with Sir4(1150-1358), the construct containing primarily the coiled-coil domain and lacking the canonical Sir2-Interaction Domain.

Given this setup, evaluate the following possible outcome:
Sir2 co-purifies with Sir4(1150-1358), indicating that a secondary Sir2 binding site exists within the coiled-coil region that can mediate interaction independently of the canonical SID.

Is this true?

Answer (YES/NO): YES